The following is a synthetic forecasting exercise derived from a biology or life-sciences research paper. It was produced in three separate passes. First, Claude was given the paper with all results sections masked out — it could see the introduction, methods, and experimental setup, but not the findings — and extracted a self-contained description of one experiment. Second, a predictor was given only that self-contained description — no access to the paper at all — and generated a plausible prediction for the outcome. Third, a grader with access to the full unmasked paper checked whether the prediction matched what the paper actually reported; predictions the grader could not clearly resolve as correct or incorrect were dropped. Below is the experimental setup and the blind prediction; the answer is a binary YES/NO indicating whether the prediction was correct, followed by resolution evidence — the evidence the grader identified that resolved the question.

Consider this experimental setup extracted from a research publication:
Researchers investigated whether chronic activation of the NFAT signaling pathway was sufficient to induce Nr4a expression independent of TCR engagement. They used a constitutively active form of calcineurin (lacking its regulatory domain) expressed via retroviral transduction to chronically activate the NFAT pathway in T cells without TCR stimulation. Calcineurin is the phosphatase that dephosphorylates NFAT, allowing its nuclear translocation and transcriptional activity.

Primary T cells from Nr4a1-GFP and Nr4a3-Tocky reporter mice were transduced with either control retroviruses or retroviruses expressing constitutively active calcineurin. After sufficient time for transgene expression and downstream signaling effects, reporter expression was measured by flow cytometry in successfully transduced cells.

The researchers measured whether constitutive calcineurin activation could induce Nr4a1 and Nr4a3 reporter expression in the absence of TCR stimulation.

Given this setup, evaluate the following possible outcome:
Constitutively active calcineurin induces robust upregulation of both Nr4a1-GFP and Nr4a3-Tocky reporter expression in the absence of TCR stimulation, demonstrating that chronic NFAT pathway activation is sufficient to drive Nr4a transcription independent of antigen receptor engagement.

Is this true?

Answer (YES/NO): NO